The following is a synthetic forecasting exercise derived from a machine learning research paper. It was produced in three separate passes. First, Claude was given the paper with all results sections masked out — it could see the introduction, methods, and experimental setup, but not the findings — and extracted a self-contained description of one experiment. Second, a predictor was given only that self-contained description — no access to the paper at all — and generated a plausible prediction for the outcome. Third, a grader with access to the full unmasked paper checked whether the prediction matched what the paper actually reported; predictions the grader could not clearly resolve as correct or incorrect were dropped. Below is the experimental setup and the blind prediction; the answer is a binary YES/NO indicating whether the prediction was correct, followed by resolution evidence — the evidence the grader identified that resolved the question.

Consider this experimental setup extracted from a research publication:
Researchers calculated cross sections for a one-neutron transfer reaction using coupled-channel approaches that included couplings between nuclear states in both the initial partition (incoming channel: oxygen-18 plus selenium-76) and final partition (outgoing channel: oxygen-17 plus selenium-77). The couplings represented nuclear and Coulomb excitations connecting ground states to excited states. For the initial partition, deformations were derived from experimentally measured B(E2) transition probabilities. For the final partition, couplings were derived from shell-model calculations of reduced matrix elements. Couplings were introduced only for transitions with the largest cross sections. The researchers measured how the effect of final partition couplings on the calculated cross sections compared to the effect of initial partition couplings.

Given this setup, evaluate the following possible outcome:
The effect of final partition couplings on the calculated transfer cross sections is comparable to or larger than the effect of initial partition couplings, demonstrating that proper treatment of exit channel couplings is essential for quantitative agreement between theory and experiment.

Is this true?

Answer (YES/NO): NO